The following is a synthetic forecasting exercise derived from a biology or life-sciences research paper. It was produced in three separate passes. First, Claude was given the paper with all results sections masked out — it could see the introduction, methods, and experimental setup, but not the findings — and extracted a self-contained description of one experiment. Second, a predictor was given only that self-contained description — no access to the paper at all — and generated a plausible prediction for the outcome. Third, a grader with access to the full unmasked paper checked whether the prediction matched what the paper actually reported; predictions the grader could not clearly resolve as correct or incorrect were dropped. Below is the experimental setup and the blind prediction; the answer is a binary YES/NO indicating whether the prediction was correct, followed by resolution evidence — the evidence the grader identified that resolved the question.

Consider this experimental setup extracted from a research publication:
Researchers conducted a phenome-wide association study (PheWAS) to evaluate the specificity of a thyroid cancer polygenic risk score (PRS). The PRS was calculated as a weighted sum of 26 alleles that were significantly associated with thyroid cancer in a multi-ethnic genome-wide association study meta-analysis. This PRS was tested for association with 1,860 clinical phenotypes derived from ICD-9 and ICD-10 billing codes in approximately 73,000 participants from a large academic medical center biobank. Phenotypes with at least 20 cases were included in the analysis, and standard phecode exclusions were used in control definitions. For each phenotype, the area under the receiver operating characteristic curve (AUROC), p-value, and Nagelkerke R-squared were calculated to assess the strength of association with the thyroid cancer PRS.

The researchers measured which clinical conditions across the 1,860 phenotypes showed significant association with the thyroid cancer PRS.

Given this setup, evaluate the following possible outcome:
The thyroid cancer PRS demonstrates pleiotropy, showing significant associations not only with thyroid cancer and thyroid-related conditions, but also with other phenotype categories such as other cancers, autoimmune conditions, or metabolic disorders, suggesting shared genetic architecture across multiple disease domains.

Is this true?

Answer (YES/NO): NO